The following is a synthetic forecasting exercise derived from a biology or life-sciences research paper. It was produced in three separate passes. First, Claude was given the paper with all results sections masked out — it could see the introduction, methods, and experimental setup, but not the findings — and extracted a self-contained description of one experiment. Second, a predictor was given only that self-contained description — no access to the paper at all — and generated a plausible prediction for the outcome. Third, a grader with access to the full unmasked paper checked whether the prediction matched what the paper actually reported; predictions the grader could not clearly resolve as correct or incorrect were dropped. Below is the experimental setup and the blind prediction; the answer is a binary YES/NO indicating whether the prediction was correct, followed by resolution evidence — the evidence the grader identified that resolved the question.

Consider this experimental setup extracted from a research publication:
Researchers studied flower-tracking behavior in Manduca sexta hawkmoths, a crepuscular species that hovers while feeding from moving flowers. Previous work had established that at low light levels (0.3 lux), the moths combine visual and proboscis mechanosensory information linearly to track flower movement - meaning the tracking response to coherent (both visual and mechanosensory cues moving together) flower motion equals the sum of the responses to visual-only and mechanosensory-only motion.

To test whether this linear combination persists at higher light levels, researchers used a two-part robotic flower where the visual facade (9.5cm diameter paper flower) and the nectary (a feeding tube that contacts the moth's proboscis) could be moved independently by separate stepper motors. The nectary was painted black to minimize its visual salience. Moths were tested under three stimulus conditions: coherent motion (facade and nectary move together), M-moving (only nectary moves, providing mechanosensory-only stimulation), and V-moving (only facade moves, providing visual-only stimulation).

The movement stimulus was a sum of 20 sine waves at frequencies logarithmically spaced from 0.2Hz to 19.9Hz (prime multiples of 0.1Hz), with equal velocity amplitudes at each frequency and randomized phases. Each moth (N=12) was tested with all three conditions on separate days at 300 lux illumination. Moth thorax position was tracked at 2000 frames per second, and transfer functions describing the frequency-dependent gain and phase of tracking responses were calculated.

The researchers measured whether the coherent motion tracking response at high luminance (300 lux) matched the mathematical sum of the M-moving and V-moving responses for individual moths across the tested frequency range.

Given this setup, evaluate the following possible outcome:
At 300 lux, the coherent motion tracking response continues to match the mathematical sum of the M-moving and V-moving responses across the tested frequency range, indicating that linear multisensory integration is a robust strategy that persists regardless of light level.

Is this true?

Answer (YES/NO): YES